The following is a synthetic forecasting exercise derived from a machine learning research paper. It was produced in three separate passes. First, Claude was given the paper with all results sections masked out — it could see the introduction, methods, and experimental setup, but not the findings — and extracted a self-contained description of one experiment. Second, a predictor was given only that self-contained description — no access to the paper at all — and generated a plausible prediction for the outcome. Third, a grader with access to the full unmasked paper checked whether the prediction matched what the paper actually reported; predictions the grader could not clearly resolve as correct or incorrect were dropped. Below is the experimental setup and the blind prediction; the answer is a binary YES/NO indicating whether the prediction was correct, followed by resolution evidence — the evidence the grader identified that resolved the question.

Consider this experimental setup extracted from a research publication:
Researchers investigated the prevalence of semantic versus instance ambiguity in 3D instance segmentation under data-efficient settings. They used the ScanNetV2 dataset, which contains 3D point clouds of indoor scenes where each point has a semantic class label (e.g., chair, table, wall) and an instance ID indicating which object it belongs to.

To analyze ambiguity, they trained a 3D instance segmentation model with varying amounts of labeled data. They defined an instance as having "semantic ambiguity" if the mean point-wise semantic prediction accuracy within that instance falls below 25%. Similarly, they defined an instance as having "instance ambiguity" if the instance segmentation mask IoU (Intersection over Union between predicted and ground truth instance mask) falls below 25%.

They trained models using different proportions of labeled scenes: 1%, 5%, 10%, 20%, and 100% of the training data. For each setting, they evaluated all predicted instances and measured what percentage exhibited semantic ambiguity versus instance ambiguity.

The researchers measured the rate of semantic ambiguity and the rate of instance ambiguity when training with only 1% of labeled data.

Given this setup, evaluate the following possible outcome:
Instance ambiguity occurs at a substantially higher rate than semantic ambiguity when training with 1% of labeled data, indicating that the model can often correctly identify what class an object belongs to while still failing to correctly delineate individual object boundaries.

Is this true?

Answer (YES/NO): NO